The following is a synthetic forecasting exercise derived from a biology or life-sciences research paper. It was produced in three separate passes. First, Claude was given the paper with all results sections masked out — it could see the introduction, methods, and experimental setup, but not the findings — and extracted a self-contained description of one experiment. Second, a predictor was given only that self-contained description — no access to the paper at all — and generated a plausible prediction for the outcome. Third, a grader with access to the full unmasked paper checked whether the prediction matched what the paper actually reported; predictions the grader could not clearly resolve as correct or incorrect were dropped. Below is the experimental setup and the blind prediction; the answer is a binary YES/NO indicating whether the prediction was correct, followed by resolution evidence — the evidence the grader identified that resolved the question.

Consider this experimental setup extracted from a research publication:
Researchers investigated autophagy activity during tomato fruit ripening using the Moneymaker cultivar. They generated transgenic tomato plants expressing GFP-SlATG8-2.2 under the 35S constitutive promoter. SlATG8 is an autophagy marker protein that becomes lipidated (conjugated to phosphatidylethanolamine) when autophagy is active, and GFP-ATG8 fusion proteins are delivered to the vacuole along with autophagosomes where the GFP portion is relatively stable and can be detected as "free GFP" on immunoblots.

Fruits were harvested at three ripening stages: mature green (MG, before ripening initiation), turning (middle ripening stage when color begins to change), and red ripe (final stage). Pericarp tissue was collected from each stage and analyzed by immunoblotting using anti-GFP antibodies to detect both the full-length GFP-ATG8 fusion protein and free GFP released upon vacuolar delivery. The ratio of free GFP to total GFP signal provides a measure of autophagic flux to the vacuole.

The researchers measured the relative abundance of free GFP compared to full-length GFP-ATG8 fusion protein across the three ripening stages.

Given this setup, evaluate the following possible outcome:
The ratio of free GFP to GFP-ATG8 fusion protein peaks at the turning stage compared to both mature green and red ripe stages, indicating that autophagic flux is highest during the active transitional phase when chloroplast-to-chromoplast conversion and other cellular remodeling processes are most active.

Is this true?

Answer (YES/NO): YES